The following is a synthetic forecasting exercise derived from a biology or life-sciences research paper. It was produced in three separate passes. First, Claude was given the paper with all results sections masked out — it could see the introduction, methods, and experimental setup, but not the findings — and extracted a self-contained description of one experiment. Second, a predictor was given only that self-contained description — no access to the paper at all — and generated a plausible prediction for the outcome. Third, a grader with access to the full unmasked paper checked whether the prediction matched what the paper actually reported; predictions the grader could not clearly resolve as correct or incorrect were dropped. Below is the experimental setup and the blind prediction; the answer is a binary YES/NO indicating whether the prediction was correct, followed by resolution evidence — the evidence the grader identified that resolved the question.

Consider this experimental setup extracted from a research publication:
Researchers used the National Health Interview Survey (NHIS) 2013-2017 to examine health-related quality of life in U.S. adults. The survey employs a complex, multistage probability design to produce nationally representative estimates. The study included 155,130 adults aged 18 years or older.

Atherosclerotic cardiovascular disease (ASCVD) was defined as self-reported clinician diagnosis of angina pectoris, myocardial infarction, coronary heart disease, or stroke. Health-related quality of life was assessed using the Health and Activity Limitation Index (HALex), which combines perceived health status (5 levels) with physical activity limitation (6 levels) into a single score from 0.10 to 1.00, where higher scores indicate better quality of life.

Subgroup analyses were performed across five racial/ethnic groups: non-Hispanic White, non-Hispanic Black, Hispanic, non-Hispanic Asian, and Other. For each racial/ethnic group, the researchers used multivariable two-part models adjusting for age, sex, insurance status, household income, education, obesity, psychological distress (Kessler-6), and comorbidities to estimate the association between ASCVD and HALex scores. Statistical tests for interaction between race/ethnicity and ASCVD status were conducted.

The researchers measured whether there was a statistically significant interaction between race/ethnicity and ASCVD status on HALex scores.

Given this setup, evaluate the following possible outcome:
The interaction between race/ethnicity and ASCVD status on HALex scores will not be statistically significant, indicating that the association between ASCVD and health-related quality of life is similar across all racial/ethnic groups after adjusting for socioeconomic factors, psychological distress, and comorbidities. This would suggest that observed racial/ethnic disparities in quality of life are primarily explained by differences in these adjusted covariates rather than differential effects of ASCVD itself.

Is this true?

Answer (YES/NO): NO